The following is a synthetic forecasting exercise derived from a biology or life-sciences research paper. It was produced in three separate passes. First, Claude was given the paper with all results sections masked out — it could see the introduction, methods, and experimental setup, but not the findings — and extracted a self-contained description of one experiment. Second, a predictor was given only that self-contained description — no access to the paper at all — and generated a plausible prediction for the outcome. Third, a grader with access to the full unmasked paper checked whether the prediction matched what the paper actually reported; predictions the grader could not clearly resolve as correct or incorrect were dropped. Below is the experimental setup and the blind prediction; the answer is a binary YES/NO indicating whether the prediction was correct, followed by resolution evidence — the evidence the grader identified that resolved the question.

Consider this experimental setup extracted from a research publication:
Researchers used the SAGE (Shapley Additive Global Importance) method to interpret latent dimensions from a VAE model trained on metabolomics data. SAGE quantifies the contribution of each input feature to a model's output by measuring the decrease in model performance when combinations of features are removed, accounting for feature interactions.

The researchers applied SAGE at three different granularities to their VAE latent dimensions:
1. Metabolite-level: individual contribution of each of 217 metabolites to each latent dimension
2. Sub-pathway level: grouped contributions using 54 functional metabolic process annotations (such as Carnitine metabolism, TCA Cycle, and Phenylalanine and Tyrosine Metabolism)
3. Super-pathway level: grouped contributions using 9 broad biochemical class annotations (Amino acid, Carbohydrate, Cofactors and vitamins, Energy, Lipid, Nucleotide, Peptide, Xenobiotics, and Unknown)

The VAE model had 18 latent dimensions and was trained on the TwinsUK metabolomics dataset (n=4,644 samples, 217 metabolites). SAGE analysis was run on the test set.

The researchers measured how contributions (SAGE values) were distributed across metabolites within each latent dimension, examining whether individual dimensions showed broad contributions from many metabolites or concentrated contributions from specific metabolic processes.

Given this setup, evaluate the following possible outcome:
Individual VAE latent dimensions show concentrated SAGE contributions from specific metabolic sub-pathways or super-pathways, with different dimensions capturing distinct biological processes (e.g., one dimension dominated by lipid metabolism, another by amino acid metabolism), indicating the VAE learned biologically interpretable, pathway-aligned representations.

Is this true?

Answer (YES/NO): NO